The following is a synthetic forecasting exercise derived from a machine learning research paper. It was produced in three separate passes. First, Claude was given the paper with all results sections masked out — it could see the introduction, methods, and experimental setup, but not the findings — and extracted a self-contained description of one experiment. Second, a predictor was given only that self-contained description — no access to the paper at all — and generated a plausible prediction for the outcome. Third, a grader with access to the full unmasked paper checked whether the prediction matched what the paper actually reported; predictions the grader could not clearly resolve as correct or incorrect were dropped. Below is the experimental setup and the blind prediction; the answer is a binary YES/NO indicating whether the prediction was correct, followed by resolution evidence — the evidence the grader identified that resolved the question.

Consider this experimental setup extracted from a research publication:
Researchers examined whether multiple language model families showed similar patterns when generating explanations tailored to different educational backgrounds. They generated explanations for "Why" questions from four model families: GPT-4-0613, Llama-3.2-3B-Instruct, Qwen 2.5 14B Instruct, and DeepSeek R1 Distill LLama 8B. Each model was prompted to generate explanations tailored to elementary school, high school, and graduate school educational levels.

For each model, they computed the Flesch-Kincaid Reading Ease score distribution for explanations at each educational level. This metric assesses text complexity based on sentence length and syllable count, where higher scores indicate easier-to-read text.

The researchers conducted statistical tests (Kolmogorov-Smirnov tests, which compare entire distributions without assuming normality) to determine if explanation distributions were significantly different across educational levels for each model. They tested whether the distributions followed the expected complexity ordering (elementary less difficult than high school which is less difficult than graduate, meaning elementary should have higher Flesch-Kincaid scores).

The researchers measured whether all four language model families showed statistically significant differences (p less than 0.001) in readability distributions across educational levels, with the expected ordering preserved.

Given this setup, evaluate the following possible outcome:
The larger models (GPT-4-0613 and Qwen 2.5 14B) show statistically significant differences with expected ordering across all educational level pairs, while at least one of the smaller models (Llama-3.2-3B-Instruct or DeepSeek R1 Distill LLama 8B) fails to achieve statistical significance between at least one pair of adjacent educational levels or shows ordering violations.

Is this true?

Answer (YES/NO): NO